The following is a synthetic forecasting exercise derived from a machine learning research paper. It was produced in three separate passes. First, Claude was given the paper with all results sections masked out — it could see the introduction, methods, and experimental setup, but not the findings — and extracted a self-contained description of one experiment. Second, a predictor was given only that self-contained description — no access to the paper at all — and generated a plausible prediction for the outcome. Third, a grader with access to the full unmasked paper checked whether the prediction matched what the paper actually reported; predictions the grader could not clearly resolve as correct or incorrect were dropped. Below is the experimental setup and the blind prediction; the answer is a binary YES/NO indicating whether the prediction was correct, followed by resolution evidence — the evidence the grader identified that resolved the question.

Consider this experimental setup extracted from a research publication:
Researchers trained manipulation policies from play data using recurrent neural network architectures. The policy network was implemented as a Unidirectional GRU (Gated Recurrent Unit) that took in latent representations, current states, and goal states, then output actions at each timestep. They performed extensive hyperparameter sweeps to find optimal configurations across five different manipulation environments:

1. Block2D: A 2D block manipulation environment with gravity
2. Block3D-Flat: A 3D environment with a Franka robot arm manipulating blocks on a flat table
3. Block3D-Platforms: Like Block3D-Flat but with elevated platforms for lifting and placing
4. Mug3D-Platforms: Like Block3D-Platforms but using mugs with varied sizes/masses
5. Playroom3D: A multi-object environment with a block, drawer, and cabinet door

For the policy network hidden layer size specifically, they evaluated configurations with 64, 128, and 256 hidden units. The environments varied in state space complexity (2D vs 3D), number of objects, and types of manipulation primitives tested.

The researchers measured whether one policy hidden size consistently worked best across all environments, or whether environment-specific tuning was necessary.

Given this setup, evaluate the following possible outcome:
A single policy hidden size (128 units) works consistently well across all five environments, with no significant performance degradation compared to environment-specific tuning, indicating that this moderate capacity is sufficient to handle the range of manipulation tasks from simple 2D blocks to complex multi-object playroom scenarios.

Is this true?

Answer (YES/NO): NO